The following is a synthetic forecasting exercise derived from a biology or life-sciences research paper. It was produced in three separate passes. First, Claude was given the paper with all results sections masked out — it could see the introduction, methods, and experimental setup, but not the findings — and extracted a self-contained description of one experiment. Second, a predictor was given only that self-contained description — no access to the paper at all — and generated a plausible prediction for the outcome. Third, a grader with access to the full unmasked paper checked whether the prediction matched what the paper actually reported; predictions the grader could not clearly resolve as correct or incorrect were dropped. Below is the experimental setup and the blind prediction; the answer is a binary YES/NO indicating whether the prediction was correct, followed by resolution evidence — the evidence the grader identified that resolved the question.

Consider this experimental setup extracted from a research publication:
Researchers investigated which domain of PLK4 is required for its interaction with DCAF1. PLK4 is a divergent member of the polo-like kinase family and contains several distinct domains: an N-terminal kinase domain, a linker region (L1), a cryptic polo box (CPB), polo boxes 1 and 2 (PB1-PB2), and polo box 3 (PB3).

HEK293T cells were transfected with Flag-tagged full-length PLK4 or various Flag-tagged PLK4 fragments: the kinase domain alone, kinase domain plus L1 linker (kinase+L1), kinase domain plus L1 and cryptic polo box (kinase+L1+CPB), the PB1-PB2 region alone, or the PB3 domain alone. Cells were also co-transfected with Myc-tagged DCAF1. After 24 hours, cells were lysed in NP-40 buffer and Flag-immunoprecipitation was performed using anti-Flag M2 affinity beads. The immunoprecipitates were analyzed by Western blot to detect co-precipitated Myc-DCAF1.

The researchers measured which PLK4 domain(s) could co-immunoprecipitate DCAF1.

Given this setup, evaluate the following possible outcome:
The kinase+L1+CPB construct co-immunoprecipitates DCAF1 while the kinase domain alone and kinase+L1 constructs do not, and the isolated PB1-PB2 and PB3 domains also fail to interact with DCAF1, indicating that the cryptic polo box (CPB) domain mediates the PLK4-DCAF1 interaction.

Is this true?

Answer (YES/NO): NO